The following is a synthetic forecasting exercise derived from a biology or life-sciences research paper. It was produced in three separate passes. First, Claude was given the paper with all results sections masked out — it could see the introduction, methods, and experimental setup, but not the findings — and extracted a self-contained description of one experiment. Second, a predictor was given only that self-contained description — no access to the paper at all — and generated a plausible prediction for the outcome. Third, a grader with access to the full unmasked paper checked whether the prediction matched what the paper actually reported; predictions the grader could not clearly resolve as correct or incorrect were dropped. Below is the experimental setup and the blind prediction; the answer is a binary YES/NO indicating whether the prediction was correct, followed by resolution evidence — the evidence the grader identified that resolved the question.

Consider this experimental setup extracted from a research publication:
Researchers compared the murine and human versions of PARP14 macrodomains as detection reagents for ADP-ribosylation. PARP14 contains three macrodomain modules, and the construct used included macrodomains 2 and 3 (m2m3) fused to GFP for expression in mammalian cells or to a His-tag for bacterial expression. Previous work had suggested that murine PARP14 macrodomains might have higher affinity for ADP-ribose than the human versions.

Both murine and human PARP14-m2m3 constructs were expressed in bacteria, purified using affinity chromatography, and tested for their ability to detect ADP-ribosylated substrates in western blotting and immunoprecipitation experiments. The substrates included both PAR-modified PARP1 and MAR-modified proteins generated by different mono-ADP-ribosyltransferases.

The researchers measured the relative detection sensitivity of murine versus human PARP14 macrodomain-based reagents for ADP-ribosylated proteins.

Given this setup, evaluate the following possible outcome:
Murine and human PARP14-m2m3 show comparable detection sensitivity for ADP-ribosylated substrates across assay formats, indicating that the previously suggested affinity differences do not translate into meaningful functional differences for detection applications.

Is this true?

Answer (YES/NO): NO